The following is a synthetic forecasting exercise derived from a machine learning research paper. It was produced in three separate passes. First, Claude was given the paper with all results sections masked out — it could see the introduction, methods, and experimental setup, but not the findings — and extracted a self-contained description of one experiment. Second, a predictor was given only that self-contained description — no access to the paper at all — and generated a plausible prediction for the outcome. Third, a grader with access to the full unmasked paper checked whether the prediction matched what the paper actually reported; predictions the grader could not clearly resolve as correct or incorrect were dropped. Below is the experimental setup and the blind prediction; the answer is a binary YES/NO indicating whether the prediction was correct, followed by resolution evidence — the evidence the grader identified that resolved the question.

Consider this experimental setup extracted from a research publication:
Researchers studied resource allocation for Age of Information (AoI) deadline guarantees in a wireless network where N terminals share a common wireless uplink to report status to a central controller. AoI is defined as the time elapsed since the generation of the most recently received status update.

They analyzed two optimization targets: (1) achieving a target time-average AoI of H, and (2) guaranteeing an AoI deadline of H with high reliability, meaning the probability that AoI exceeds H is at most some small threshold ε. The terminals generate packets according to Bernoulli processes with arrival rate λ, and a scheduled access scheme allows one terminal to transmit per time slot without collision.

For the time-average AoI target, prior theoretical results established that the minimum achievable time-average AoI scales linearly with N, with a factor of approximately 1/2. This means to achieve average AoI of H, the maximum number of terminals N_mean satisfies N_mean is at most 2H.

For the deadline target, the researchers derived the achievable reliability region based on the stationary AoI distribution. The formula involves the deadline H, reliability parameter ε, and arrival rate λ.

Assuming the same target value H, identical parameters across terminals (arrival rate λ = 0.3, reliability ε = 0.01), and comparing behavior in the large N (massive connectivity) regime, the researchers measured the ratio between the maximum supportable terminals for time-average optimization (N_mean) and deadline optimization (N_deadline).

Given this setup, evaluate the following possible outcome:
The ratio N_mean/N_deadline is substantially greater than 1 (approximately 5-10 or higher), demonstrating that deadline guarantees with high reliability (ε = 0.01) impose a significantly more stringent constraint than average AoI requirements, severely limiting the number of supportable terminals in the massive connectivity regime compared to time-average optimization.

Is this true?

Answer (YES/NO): NO